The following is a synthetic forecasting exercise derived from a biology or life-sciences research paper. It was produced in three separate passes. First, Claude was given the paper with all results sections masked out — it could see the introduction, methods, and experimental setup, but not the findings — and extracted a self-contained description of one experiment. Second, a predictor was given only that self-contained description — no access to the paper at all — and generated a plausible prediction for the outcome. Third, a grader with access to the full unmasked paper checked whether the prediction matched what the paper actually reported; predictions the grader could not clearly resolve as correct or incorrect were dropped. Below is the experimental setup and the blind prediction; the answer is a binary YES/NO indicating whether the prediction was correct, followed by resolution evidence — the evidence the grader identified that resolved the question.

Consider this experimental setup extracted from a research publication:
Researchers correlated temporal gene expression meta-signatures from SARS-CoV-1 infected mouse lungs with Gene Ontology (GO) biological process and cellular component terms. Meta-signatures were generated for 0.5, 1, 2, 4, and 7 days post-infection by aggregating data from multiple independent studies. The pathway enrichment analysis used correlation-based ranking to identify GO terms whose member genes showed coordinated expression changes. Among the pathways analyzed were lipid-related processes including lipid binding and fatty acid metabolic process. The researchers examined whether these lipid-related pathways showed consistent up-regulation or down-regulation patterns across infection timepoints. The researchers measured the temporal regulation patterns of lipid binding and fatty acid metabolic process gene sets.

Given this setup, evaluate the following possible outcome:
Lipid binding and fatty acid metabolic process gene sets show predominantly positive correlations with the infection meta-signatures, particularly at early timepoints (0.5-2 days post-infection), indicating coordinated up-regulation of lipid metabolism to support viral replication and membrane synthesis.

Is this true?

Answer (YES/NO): NO